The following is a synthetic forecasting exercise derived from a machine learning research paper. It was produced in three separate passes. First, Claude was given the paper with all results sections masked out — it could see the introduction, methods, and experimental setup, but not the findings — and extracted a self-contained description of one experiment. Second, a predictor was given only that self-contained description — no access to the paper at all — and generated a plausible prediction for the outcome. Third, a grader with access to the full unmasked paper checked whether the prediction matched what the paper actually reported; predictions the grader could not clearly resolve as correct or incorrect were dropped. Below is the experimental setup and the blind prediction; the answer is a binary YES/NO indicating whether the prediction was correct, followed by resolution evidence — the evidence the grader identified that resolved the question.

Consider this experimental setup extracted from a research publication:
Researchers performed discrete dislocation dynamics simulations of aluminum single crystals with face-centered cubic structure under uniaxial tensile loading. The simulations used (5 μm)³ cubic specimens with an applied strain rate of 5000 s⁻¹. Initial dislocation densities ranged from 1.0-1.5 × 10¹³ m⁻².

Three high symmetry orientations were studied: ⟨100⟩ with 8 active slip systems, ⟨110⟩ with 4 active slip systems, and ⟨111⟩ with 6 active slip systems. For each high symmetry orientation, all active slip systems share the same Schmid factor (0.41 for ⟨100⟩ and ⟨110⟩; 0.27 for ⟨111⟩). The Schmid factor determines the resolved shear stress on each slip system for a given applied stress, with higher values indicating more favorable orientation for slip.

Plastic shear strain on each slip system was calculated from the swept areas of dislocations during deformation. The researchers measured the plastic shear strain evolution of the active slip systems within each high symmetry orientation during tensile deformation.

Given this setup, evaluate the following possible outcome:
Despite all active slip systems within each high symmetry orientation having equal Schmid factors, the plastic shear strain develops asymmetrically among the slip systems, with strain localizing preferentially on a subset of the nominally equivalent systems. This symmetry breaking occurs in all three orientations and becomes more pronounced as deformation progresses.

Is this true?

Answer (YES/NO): NO